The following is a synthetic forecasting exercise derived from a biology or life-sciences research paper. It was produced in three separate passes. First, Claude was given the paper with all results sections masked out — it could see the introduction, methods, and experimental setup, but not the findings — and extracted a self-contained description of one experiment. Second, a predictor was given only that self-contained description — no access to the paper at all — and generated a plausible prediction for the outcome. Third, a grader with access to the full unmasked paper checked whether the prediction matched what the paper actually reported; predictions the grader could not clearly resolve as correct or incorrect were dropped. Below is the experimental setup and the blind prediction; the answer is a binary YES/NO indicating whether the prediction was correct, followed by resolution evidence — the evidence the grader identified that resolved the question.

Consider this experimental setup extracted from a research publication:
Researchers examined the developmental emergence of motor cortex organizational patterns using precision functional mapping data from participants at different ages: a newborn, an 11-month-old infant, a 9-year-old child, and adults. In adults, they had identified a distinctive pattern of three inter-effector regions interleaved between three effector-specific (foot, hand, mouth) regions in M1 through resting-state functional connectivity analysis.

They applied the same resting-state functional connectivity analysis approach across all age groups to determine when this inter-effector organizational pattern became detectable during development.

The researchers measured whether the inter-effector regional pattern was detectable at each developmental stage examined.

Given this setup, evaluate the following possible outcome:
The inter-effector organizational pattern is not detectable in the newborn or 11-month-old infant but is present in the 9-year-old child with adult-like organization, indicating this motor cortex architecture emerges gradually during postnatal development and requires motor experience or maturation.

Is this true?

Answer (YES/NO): NO